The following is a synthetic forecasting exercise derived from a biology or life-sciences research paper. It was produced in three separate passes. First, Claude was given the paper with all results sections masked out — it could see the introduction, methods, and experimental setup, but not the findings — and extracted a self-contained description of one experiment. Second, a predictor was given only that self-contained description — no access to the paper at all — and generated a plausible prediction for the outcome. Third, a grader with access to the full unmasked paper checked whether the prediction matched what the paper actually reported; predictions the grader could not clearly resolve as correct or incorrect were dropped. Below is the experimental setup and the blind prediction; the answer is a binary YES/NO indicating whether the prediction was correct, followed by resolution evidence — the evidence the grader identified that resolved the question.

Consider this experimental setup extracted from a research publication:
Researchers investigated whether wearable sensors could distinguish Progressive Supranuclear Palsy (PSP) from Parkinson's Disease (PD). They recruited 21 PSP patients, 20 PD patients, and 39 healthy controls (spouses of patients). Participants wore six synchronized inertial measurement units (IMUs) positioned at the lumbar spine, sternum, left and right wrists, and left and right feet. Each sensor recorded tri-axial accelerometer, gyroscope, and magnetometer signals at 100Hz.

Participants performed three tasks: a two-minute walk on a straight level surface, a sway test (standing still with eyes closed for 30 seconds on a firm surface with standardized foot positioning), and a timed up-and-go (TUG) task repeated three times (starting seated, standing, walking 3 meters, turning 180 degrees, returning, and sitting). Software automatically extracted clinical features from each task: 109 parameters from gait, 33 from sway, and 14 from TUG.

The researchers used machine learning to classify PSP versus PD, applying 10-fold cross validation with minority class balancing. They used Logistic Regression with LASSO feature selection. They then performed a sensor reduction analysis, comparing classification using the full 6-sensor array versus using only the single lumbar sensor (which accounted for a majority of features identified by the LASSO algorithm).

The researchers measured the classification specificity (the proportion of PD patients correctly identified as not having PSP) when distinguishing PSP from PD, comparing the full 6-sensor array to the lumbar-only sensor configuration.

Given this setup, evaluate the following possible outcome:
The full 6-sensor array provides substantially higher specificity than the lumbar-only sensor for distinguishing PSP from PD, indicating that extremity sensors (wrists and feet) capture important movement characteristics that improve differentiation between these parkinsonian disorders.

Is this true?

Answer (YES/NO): YES